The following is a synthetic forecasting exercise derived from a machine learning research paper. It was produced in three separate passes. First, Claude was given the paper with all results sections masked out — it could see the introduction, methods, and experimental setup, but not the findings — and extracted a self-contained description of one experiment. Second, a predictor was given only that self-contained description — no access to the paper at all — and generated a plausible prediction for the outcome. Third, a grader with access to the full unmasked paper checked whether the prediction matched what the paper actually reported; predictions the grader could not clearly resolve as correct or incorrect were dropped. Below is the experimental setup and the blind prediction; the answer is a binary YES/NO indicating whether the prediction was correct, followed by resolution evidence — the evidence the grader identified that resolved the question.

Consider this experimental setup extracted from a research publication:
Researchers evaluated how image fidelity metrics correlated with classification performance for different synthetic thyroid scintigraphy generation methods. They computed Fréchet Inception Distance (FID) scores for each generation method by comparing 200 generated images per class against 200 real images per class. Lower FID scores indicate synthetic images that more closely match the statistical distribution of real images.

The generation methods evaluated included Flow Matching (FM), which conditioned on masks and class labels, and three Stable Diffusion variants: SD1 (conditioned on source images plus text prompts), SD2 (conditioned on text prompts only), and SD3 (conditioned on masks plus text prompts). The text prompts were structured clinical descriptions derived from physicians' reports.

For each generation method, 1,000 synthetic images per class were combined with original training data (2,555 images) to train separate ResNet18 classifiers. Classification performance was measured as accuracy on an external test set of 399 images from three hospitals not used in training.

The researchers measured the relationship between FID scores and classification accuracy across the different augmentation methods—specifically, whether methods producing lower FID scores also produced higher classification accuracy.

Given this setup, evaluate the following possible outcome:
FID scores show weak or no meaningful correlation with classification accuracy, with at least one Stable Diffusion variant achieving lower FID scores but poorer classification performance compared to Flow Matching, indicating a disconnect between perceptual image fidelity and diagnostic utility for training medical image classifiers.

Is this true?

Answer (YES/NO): NO